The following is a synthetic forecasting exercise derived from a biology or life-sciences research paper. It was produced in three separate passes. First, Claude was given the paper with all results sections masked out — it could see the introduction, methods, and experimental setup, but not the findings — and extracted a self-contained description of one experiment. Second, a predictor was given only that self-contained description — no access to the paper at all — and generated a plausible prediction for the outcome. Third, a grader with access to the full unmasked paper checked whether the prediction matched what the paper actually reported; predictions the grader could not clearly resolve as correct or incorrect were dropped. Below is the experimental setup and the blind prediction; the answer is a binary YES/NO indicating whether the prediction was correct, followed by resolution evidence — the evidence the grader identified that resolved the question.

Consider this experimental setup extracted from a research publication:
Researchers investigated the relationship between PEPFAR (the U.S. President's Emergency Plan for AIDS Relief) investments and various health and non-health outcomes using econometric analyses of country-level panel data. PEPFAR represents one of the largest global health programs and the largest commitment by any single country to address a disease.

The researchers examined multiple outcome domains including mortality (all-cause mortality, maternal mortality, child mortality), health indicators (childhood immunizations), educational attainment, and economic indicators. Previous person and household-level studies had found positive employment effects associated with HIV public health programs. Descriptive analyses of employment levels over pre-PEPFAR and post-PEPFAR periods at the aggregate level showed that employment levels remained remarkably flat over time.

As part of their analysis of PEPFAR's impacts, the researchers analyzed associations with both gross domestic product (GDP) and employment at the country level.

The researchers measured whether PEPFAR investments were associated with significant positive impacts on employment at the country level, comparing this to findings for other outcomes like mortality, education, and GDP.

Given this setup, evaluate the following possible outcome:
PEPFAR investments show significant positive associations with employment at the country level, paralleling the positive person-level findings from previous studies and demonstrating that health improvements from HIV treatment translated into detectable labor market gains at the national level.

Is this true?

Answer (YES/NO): NO